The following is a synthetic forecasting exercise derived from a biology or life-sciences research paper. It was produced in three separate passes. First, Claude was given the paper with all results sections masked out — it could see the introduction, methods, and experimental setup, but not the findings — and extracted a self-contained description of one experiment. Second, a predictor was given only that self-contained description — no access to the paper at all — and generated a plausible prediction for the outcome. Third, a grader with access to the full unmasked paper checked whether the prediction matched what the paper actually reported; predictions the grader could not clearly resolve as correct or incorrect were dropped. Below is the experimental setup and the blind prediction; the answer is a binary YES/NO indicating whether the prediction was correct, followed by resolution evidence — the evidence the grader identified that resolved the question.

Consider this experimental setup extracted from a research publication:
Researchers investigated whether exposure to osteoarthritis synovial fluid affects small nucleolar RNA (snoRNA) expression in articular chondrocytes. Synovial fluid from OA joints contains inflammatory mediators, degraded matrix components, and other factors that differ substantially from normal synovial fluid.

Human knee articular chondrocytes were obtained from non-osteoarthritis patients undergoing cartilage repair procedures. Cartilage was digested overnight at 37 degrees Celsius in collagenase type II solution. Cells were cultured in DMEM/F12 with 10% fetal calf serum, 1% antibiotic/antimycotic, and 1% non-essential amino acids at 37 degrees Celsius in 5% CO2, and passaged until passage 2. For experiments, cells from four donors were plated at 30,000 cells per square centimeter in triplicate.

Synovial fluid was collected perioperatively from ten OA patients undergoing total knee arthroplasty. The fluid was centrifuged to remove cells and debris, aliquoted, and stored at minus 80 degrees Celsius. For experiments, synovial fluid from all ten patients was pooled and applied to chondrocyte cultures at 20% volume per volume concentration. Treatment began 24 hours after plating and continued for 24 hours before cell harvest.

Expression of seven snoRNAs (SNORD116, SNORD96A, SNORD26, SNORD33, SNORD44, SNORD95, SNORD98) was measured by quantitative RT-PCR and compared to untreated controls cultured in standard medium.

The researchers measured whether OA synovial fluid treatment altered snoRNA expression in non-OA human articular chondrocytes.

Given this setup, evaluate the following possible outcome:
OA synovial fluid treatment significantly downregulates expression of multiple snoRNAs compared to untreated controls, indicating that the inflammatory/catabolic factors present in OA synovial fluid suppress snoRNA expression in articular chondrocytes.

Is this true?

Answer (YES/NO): NO